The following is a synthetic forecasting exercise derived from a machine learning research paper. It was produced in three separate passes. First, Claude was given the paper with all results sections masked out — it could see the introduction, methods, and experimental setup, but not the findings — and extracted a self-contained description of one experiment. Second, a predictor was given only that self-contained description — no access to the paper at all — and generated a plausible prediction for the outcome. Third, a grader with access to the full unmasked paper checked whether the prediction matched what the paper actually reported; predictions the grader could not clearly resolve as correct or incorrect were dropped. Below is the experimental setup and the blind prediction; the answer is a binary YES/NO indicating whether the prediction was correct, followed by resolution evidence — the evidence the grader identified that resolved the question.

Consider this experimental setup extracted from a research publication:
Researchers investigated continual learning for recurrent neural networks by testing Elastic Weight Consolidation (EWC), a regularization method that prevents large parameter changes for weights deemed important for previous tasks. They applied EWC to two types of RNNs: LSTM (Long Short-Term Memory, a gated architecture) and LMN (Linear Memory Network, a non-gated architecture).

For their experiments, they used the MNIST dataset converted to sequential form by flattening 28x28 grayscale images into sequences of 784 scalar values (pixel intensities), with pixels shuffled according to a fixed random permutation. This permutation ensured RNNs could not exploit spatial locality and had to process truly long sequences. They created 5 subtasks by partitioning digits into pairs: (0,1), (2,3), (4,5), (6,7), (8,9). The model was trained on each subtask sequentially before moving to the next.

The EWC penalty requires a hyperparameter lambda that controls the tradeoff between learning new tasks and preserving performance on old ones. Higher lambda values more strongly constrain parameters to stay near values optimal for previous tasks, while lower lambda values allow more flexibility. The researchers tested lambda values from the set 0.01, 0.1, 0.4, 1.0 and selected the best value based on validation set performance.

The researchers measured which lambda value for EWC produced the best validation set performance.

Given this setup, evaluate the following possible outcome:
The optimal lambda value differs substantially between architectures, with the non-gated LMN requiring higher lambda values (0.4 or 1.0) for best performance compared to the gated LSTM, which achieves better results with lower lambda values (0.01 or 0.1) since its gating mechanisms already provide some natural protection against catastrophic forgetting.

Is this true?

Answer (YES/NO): NO